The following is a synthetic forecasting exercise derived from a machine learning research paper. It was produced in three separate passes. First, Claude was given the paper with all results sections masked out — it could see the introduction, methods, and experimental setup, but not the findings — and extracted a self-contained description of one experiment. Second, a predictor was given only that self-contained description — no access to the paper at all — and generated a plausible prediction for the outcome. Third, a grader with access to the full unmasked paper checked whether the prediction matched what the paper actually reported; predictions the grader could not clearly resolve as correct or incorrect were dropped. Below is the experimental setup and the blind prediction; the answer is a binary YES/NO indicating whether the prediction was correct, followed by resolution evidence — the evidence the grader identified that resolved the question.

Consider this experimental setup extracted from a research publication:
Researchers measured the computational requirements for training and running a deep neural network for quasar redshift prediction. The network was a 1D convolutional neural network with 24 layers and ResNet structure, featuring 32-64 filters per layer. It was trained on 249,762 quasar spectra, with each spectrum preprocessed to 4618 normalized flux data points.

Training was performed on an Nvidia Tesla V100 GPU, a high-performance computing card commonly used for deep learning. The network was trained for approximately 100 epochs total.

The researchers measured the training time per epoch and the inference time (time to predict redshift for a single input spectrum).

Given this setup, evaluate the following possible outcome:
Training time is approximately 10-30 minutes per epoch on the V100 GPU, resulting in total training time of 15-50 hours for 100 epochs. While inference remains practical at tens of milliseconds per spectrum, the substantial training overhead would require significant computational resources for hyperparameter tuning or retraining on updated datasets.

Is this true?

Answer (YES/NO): NO